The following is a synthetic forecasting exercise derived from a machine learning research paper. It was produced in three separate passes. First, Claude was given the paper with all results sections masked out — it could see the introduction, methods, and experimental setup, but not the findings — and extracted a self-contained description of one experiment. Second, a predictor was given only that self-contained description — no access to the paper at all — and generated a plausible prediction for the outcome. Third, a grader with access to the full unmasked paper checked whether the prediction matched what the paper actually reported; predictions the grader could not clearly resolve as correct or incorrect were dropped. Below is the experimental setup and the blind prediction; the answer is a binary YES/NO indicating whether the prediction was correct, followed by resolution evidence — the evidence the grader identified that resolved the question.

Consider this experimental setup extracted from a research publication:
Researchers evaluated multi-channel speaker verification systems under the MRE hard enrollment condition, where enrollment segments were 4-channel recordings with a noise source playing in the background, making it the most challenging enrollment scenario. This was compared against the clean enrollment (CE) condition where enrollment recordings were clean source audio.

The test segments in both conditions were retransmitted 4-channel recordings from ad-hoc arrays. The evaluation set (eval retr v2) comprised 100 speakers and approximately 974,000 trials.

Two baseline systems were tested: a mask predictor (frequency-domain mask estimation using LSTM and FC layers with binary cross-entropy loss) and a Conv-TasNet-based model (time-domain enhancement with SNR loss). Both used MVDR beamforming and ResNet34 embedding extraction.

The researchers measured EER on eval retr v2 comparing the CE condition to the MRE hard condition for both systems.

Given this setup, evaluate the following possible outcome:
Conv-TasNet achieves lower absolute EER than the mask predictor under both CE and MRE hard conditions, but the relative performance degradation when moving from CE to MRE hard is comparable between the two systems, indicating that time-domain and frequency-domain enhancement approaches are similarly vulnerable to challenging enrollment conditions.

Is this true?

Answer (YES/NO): NO